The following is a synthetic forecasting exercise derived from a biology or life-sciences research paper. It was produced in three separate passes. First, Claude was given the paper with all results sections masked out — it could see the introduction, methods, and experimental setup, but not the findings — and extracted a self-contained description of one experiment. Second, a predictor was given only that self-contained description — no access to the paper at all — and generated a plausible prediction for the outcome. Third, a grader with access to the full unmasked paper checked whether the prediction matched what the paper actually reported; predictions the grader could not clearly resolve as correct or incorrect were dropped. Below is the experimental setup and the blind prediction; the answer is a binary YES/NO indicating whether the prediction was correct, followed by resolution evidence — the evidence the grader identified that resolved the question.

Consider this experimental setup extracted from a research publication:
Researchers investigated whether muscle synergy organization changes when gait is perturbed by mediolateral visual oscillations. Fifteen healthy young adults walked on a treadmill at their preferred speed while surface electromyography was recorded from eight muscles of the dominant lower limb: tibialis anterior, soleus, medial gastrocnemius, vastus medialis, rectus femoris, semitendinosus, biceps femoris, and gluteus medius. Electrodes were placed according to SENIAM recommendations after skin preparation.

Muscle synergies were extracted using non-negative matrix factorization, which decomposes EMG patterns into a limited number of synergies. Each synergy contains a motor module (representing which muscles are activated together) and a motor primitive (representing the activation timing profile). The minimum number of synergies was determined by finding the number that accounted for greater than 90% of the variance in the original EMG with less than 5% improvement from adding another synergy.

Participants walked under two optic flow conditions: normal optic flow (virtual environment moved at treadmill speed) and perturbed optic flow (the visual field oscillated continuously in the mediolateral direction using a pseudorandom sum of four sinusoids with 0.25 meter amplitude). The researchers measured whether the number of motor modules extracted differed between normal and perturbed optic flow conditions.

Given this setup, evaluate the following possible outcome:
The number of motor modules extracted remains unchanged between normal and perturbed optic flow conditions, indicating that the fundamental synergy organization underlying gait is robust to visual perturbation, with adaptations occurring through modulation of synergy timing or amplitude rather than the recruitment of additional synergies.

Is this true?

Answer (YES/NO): NO